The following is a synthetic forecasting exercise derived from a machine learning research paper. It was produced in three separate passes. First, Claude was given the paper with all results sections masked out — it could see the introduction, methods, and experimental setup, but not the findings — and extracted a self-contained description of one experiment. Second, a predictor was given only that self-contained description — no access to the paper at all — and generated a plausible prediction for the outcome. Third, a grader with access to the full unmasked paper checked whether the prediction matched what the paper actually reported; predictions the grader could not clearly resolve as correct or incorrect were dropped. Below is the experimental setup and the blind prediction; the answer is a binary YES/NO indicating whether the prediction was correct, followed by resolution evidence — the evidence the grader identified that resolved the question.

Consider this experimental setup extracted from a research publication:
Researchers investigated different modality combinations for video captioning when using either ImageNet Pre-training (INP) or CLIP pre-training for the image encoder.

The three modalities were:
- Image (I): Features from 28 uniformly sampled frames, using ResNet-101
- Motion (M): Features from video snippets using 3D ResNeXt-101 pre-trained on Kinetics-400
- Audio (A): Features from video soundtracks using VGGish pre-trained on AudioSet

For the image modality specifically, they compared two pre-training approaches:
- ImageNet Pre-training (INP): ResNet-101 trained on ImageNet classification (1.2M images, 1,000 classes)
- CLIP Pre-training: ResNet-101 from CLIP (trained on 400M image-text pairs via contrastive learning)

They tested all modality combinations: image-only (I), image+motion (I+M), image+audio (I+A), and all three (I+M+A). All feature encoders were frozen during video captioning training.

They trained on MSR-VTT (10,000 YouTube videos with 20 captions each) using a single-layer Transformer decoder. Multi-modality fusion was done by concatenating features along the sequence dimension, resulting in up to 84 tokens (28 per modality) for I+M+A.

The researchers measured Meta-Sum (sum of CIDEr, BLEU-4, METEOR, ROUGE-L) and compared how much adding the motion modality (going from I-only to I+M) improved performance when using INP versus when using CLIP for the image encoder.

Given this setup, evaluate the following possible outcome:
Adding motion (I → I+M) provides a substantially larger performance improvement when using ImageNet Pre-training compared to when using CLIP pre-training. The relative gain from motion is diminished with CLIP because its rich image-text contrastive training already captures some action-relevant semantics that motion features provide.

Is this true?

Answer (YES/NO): YES